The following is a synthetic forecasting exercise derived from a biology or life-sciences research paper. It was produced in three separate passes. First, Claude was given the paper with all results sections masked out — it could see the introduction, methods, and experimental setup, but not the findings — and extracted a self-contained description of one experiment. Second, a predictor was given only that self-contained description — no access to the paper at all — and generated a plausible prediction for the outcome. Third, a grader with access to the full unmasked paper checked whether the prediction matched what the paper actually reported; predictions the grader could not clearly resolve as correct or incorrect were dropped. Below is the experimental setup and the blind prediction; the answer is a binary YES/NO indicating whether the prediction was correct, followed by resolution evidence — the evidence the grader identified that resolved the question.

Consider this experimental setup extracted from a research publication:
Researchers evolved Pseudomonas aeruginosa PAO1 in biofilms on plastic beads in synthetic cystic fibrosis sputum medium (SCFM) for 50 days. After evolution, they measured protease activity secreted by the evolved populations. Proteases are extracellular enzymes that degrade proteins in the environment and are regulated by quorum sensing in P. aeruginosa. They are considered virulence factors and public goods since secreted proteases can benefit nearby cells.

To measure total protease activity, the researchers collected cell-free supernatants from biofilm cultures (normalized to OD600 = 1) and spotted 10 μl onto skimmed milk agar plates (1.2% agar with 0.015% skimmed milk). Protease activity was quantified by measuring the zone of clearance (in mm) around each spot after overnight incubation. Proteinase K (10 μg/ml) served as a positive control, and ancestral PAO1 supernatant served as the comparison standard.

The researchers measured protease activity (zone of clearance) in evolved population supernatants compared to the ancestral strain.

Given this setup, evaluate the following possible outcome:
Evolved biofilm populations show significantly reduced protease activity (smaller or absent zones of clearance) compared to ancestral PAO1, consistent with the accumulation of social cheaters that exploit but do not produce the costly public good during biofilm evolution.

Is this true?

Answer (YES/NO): YES